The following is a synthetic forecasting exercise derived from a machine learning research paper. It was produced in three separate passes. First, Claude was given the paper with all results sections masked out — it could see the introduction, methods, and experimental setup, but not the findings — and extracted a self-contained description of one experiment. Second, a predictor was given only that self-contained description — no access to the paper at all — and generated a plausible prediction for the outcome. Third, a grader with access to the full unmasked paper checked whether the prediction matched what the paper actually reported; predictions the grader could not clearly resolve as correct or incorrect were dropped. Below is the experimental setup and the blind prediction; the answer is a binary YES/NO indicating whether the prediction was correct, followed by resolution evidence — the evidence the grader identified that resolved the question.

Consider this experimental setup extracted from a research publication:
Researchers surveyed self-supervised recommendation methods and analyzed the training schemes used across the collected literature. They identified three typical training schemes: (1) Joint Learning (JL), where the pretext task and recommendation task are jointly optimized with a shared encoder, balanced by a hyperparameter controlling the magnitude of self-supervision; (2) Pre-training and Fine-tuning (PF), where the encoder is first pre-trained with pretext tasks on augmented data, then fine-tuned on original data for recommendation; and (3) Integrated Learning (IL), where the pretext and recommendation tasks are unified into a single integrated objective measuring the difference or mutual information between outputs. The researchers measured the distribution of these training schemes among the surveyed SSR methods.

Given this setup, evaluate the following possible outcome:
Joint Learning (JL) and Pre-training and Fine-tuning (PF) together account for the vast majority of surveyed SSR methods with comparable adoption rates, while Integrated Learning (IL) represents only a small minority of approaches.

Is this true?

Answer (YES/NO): NO